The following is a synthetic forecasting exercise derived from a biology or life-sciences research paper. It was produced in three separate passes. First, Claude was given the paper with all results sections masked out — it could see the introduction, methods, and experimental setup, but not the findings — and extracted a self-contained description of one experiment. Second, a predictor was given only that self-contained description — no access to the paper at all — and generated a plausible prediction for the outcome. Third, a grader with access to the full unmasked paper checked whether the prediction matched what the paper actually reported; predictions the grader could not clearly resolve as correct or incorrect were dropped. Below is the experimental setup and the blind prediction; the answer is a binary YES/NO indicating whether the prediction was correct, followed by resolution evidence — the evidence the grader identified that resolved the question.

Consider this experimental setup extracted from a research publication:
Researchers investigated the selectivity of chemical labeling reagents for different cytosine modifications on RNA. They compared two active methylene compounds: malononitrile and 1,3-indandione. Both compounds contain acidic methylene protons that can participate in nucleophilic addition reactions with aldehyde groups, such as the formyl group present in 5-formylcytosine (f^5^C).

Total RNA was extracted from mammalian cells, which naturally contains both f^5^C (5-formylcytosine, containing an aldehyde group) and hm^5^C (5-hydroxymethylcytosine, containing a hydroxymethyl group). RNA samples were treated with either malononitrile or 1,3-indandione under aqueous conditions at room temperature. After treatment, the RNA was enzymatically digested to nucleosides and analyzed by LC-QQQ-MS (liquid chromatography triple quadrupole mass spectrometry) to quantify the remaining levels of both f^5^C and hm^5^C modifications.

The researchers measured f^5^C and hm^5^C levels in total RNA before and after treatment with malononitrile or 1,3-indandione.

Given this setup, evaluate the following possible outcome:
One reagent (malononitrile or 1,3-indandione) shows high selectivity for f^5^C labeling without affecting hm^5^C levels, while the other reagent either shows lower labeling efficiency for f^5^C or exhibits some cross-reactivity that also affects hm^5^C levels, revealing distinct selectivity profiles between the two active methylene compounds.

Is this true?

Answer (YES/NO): NO